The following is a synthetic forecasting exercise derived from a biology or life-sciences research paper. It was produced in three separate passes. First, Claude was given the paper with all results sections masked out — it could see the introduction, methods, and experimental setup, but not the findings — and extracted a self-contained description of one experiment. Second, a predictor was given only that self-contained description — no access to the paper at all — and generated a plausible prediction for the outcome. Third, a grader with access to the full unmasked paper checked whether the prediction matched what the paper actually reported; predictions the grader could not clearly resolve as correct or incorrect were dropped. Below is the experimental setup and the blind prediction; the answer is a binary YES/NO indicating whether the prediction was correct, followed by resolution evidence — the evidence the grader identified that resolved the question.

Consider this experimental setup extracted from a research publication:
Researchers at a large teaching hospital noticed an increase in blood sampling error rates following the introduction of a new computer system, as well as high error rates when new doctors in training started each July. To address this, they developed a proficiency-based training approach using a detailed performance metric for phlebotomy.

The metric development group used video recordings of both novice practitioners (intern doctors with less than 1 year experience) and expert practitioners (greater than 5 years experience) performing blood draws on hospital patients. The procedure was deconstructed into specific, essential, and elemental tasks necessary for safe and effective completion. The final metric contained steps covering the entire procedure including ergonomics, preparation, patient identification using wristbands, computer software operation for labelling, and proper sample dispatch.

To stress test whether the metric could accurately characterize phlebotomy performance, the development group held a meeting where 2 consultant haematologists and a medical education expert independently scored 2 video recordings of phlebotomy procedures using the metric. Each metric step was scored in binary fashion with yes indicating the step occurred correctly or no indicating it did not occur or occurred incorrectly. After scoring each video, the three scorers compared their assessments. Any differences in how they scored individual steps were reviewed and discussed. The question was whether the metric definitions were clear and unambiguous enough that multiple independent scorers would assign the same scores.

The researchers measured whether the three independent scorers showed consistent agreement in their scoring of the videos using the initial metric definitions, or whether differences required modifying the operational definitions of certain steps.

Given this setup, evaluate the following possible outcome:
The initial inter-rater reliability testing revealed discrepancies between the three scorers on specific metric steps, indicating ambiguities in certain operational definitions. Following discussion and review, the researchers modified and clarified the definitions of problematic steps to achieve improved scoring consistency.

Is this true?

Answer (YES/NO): YES